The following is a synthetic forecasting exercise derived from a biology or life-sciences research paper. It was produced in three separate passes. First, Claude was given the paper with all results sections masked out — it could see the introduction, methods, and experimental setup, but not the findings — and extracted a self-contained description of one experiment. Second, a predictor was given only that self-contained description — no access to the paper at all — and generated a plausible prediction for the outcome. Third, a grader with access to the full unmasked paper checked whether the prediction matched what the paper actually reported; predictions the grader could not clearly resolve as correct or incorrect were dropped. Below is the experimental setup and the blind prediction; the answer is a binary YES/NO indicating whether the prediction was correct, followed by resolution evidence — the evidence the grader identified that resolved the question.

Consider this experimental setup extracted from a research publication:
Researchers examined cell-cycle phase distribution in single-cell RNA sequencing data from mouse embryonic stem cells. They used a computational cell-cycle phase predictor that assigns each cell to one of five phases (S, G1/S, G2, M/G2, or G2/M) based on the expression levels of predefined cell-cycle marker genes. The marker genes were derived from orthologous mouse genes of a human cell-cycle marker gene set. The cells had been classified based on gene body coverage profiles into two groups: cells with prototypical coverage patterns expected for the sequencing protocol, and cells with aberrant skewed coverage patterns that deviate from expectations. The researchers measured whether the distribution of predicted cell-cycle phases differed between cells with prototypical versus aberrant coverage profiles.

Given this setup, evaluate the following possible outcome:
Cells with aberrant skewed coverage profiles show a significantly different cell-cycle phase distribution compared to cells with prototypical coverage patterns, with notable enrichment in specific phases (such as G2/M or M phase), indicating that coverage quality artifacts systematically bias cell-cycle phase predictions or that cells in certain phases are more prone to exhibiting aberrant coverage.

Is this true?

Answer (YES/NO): NO